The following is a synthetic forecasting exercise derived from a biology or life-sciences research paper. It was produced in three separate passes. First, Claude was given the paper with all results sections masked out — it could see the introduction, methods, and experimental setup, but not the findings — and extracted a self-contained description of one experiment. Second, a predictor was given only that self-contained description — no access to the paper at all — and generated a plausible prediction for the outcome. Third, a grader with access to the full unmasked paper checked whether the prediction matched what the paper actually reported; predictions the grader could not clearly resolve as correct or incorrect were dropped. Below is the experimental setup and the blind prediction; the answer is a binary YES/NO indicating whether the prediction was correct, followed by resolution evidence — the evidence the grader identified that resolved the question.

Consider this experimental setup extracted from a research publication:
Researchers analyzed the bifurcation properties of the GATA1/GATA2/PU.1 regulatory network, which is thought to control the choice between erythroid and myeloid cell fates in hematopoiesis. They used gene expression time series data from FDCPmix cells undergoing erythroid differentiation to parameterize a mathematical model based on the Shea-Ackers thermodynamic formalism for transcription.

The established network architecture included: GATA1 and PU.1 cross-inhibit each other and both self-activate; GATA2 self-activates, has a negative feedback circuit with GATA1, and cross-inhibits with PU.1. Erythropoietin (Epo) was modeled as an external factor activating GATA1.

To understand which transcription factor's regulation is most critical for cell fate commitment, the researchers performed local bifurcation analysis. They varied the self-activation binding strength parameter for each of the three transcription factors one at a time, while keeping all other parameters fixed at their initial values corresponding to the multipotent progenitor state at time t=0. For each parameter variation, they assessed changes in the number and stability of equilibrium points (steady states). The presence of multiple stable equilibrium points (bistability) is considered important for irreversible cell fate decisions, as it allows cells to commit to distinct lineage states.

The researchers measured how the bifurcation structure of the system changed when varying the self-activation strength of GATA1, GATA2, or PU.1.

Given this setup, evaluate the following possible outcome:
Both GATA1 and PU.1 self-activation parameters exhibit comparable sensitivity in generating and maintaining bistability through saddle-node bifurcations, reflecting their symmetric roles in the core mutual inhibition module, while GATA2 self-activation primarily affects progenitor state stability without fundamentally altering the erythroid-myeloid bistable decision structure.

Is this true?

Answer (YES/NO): NO